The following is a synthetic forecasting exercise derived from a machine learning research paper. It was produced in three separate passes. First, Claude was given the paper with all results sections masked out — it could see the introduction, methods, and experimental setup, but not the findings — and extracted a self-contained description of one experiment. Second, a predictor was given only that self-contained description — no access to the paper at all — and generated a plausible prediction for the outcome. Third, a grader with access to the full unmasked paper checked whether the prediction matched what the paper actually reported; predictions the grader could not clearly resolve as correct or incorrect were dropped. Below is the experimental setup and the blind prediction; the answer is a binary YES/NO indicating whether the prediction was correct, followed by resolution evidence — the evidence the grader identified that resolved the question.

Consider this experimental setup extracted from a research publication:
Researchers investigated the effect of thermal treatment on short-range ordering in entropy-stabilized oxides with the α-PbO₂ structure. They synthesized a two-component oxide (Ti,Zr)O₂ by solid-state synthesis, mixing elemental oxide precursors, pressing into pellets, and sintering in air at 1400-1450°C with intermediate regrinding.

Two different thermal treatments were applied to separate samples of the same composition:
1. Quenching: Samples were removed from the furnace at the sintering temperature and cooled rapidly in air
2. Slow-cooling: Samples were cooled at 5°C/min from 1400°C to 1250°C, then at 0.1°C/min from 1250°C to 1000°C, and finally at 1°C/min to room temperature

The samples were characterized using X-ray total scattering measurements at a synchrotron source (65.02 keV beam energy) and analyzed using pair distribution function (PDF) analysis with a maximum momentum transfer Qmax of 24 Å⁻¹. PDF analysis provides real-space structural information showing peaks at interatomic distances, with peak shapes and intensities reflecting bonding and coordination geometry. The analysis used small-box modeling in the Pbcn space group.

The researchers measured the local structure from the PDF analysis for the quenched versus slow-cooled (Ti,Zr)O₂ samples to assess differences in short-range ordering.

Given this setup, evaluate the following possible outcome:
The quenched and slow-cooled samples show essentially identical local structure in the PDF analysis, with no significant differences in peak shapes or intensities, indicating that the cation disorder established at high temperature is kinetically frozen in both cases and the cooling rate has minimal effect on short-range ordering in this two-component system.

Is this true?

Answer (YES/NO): NO